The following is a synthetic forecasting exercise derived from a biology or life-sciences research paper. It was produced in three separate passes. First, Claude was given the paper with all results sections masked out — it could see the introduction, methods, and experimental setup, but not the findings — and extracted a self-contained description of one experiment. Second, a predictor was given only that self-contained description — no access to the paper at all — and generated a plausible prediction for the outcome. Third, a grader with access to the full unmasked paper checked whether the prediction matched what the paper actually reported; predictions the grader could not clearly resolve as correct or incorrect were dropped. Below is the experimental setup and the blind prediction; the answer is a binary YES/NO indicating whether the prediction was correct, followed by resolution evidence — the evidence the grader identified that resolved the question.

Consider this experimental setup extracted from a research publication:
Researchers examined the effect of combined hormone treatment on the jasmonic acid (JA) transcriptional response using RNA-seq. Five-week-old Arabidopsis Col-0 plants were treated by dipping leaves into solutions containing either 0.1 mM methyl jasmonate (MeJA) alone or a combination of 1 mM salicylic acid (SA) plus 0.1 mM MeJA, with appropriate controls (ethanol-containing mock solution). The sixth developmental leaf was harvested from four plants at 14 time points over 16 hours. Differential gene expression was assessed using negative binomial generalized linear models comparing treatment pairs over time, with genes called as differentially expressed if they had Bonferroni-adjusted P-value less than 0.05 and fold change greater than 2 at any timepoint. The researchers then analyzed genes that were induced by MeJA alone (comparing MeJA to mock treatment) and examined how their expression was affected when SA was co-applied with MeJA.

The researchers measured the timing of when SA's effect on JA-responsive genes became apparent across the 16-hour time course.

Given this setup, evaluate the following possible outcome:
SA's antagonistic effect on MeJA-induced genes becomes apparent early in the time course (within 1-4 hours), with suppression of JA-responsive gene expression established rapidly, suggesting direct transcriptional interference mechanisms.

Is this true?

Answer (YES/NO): YES